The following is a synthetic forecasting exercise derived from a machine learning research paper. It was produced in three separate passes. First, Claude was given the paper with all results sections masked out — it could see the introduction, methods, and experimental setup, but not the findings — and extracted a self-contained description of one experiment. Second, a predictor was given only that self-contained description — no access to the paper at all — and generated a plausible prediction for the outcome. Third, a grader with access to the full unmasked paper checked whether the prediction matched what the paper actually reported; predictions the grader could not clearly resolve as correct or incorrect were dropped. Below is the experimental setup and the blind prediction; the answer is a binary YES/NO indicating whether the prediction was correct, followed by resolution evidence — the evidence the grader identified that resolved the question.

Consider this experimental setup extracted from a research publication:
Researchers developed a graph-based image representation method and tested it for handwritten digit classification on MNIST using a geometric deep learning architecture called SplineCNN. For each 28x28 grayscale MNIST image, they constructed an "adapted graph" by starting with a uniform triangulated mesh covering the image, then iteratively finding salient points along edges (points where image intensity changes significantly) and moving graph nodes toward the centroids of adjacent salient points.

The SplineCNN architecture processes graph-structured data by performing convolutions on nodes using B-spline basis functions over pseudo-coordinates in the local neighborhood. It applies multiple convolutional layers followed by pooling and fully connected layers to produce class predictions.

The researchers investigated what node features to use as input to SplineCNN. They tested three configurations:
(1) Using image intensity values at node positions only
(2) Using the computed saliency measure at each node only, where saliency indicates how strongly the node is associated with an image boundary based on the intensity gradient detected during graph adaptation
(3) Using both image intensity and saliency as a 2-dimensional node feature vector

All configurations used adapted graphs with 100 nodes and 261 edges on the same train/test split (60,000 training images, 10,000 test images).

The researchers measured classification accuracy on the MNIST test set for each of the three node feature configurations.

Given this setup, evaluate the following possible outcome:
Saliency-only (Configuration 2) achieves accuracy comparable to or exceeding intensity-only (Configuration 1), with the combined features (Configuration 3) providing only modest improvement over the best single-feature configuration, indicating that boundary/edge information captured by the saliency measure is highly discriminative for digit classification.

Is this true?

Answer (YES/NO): NO